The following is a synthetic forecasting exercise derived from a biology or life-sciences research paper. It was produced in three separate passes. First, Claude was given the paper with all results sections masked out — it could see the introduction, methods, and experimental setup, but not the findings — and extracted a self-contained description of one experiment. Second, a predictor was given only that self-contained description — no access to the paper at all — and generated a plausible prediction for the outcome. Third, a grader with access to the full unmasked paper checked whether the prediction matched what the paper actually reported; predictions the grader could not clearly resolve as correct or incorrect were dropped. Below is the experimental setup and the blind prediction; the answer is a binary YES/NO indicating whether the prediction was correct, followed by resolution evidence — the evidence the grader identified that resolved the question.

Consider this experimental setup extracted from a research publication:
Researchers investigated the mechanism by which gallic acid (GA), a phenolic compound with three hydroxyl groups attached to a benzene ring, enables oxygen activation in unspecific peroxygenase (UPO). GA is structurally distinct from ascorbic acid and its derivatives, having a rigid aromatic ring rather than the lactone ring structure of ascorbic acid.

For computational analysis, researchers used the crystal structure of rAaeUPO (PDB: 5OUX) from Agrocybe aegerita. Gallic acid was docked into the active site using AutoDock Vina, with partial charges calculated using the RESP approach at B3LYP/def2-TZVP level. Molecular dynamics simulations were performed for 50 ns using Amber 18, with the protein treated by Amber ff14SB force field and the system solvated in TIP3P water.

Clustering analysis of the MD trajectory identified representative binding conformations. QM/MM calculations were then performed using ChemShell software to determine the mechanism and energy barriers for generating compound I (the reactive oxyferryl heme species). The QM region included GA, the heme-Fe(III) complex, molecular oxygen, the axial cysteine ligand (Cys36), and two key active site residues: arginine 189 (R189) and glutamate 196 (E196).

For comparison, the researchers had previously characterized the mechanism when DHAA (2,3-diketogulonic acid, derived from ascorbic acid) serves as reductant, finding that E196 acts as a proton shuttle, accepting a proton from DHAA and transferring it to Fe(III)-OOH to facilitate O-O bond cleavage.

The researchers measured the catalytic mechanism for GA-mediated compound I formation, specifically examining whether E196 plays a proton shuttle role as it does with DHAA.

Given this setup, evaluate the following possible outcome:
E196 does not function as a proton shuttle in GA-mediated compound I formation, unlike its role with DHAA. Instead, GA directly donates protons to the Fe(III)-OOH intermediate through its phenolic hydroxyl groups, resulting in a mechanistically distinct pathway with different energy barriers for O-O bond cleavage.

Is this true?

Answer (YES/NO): YES